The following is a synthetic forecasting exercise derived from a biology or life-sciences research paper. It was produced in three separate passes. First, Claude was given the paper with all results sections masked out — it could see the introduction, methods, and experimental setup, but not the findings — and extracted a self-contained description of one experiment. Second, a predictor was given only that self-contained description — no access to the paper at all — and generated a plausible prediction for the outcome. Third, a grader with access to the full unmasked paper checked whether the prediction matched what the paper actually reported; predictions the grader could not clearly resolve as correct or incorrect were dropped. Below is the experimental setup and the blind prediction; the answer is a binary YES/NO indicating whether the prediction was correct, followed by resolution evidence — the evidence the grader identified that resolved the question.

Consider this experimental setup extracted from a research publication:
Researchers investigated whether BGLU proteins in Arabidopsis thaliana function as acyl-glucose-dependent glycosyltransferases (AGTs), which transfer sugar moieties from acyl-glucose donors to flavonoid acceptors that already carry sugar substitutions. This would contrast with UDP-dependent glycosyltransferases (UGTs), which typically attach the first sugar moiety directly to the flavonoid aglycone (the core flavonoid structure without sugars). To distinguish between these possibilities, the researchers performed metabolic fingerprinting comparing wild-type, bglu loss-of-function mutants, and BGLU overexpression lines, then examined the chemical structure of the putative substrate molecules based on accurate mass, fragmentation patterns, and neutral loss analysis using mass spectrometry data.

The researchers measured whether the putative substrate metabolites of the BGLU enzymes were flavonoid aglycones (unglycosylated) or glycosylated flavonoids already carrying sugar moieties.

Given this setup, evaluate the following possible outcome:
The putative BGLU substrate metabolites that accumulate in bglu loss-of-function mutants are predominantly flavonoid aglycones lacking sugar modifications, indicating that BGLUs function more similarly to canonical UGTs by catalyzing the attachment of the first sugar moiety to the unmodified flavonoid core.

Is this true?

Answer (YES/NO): NO